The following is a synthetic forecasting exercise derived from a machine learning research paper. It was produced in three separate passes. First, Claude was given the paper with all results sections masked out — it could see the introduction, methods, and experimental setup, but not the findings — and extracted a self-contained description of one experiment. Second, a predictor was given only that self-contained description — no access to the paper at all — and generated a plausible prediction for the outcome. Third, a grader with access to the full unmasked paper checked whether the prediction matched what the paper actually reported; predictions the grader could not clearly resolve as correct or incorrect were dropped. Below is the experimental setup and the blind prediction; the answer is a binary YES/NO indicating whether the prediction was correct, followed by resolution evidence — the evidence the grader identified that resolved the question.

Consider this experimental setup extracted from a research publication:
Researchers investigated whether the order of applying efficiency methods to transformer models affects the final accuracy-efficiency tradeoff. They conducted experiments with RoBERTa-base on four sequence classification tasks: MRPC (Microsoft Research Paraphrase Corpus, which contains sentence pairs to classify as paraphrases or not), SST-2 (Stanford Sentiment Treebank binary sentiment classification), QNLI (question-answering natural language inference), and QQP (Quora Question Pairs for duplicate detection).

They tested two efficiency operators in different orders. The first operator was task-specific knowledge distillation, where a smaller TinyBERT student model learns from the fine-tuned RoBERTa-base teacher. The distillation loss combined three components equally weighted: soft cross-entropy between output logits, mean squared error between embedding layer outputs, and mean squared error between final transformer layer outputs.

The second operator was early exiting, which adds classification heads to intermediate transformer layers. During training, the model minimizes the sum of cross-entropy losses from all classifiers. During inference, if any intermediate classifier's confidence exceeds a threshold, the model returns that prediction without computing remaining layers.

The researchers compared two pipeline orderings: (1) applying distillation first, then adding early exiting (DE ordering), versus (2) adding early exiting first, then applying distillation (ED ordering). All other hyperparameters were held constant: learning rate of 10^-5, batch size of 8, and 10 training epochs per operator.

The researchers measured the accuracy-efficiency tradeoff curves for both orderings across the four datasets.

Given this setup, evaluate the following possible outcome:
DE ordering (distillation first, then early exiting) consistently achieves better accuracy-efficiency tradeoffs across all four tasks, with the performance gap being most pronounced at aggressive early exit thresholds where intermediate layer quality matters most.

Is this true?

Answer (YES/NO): NO